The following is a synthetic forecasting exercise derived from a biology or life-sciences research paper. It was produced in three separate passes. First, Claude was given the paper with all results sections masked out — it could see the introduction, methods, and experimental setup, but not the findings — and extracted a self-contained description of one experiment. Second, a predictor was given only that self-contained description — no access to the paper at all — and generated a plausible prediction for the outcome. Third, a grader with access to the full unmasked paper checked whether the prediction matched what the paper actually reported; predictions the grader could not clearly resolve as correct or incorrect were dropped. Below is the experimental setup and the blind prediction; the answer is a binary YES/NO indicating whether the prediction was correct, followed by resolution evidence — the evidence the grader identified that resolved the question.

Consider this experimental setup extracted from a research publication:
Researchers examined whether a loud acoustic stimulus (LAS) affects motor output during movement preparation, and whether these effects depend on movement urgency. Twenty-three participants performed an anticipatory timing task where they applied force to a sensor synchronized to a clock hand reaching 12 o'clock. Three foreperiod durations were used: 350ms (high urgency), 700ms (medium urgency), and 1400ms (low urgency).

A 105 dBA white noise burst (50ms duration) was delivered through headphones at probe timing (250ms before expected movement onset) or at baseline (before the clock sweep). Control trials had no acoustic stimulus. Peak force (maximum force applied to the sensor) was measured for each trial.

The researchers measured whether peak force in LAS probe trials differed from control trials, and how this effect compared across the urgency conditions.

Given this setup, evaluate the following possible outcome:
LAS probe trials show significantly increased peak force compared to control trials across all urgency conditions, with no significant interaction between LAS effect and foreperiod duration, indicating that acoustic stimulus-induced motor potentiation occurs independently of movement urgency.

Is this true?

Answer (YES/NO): NO